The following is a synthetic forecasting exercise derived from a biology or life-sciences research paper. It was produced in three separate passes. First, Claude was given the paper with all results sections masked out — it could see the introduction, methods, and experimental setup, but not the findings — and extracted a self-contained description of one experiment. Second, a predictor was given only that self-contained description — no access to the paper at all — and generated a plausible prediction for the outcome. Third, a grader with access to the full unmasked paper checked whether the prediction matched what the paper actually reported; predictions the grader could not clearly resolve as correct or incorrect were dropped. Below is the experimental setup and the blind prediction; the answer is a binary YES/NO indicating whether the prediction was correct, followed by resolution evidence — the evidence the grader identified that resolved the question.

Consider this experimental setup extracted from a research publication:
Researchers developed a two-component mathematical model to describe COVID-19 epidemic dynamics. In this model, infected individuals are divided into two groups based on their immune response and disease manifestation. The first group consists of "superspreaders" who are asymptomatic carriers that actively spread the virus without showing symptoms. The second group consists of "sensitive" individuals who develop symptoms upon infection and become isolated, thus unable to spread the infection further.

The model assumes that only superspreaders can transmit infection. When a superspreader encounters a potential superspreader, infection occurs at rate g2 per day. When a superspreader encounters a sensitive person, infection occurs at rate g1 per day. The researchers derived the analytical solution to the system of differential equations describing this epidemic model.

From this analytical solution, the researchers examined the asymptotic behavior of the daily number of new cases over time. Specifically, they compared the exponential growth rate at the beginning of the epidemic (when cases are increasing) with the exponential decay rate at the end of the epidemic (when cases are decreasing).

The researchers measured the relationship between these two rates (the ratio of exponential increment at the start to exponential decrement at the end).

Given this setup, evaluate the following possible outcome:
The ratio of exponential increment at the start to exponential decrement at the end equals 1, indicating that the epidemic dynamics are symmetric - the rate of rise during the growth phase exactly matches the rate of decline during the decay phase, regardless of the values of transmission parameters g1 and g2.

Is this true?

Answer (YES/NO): NO